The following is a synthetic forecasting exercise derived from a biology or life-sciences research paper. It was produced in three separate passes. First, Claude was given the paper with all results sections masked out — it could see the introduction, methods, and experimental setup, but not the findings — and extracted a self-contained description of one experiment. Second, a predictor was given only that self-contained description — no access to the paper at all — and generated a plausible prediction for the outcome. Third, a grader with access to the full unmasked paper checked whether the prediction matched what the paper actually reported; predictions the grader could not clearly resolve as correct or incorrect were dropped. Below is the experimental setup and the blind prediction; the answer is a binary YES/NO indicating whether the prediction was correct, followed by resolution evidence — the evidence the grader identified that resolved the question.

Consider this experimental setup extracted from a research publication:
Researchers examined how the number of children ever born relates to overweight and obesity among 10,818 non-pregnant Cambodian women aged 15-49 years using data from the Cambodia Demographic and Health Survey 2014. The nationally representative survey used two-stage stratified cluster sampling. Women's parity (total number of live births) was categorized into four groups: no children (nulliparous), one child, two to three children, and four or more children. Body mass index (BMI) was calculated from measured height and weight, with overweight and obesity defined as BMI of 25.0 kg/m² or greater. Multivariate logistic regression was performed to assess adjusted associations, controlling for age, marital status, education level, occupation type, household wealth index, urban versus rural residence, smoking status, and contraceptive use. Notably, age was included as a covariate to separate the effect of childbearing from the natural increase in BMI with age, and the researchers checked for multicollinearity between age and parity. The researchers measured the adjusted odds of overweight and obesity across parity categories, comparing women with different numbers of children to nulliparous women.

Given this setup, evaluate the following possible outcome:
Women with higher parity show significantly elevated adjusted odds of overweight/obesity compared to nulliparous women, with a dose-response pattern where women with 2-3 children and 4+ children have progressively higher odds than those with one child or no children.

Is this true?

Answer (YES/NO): NO